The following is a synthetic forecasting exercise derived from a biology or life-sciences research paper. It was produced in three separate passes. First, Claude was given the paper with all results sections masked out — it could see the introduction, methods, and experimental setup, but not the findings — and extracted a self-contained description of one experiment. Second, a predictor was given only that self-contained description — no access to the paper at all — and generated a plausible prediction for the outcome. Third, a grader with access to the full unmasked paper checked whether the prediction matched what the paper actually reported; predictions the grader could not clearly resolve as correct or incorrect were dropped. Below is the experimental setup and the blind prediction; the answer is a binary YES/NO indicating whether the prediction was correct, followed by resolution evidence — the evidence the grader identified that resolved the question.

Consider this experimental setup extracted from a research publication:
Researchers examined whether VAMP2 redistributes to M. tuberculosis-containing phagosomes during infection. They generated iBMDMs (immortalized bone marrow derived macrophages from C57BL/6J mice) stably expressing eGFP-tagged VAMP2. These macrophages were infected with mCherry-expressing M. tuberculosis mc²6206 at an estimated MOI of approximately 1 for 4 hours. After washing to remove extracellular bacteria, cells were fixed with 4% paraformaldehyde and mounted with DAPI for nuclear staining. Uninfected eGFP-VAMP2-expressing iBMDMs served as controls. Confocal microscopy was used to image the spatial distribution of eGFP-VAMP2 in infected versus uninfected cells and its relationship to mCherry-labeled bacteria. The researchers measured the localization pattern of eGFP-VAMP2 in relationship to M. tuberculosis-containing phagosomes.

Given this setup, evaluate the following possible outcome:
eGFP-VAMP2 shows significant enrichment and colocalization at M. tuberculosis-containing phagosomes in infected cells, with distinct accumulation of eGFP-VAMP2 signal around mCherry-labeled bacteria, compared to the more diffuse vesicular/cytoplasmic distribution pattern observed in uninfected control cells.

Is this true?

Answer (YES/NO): NO